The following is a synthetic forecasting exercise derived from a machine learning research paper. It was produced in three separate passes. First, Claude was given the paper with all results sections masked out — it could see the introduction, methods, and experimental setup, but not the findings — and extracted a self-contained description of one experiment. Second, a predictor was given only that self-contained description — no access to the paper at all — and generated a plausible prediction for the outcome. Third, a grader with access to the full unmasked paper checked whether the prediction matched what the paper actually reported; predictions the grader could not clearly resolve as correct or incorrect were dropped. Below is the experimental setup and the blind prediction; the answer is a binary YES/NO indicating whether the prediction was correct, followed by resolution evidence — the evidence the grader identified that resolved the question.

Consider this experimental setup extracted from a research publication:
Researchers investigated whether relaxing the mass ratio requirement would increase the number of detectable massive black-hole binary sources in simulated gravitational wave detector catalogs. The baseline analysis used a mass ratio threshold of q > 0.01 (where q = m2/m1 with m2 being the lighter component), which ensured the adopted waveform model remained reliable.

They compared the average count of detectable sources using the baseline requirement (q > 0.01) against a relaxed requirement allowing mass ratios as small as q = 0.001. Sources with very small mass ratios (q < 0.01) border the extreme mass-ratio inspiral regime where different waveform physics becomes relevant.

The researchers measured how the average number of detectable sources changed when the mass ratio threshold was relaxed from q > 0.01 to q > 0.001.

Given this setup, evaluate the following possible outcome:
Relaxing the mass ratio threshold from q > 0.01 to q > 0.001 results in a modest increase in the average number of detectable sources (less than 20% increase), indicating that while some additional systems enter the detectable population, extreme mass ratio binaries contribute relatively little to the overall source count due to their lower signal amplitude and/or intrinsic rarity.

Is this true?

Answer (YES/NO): YES